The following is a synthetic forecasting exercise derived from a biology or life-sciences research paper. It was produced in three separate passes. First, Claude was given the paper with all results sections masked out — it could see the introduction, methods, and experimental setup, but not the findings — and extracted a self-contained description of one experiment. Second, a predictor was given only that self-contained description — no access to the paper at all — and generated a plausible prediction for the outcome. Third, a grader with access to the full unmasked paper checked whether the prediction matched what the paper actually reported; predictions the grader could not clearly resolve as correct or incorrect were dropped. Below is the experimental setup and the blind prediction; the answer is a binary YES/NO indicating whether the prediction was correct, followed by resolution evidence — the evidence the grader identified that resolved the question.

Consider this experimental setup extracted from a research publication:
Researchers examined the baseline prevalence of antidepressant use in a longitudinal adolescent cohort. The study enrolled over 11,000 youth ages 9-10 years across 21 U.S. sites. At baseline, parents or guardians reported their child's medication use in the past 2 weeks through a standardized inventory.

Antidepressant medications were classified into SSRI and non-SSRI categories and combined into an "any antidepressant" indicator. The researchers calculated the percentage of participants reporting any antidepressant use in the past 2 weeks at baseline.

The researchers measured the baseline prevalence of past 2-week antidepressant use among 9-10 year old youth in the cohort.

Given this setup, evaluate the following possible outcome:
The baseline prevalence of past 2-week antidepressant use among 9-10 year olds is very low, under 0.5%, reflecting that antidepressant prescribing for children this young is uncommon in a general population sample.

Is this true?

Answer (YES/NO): NO